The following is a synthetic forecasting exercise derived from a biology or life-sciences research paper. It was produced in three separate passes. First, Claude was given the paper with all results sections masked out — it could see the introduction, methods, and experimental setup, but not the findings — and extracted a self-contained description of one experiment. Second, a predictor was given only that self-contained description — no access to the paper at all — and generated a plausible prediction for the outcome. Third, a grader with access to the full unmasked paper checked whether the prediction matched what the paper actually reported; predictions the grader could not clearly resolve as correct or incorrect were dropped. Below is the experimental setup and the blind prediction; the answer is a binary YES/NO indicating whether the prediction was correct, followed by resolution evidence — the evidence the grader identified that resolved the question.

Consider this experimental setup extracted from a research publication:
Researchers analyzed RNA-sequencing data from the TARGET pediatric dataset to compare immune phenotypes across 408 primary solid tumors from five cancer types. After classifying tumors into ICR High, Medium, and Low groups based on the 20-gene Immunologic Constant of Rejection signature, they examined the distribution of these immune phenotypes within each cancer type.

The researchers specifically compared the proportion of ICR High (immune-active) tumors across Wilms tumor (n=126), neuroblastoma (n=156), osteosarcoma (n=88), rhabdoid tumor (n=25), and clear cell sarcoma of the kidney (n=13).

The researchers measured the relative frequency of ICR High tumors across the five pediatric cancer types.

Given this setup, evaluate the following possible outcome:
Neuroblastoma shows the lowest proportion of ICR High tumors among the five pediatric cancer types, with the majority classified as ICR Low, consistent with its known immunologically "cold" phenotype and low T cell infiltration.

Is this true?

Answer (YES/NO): NO